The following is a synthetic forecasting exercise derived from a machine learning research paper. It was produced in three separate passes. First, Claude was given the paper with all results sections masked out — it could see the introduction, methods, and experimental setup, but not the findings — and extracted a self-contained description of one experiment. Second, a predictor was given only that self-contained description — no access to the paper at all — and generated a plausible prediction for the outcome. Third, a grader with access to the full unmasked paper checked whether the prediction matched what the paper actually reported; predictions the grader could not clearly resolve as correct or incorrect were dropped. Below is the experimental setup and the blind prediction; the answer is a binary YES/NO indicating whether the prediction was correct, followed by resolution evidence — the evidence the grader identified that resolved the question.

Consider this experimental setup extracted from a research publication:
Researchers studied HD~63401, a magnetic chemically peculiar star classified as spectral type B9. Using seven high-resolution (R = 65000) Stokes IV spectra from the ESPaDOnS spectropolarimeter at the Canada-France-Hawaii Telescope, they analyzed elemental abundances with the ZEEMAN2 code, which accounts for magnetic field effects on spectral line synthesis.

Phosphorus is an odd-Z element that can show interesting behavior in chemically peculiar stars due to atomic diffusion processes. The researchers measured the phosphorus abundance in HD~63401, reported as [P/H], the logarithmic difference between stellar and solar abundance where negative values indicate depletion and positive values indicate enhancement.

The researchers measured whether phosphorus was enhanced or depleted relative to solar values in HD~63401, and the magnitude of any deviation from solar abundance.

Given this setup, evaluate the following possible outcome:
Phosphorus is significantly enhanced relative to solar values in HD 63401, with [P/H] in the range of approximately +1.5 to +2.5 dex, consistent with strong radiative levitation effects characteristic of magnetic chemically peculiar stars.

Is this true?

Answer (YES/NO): NO